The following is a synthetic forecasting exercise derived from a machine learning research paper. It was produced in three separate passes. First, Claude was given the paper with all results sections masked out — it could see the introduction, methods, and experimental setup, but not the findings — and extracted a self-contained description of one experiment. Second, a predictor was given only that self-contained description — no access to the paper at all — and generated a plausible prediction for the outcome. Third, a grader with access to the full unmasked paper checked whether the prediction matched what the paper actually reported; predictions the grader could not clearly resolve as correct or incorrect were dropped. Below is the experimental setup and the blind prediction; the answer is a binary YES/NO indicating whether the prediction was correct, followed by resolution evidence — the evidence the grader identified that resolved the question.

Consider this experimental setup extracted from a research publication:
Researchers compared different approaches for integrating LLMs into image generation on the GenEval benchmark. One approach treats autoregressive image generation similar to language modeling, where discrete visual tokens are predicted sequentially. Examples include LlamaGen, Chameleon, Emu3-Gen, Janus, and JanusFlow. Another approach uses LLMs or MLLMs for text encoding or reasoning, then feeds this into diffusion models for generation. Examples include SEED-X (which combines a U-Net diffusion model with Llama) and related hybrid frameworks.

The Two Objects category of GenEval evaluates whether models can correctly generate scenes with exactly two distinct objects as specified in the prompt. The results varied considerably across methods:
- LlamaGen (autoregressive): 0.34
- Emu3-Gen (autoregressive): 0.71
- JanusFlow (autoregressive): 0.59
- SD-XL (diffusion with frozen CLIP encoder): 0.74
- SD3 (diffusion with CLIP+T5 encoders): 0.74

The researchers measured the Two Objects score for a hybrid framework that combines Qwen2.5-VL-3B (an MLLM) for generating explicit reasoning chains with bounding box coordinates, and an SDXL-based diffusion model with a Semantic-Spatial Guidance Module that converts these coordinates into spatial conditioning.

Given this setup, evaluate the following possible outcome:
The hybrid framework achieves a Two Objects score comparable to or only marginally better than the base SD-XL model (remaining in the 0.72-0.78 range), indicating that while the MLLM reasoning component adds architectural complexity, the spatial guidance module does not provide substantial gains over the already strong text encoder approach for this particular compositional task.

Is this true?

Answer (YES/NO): NO